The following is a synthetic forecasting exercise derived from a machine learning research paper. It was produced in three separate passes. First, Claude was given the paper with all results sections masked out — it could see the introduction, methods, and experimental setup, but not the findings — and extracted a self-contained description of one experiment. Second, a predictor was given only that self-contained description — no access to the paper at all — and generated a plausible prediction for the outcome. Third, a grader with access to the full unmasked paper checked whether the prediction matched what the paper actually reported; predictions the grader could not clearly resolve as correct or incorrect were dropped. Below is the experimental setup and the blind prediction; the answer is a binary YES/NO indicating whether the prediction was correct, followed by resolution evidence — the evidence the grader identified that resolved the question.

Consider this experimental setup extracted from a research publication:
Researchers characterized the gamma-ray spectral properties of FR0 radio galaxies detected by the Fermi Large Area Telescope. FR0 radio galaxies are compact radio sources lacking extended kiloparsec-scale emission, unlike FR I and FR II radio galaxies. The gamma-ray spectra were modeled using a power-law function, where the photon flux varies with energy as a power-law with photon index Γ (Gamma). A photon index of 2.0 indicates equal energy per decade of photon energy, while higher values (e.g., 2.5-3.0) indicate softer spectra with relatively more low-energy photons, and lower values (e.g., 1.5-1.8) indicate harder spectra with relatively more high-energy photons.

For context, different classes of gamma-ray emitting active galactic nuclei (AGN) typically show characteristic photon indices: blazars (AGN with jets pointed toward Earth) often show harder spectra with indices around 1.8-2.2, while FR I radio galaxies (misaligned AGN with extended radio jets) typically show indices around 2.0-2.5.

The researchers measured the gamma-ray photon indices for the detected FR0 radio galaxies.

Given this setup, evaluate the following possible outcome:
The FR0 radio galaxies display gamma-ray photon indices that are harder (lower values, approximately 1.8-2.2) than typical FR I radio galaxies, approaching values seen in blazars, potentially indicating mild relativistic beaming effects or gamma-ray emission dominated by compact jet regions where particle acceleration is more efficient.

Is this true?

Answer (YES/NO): NO